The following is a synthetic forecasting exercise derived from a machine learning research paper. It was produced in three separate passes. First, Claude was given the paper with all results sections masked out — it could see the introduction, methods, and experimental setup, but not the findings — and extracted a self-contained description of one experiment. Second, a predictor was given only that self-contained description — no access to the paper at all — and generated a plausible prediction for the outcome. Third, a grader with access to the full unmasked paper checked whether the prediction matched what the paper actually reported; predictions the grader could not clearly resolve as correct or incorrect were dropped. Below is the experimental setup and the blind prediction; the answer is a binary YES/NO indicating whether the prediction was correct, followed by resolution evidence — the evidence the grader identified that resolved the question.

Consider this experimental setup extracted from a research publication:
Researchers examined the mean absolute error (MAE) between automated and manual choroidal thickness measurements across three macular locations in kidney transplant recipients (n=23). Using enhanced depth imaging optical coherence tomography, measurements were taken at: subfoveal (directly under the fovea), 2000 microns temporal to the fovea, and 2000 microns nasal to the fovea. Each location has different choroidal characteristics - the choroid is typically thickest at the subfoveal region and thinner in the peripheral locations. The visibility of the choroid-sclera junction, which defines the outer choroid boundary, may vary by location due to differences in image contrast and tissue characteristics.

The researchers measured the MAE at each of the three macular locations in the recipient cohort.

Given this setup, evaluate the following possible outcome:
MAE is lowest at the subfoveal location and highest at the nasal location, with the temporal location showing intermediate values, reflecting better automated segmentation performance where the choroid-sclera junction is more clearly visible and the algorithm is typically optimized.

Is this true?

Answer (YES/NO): NO